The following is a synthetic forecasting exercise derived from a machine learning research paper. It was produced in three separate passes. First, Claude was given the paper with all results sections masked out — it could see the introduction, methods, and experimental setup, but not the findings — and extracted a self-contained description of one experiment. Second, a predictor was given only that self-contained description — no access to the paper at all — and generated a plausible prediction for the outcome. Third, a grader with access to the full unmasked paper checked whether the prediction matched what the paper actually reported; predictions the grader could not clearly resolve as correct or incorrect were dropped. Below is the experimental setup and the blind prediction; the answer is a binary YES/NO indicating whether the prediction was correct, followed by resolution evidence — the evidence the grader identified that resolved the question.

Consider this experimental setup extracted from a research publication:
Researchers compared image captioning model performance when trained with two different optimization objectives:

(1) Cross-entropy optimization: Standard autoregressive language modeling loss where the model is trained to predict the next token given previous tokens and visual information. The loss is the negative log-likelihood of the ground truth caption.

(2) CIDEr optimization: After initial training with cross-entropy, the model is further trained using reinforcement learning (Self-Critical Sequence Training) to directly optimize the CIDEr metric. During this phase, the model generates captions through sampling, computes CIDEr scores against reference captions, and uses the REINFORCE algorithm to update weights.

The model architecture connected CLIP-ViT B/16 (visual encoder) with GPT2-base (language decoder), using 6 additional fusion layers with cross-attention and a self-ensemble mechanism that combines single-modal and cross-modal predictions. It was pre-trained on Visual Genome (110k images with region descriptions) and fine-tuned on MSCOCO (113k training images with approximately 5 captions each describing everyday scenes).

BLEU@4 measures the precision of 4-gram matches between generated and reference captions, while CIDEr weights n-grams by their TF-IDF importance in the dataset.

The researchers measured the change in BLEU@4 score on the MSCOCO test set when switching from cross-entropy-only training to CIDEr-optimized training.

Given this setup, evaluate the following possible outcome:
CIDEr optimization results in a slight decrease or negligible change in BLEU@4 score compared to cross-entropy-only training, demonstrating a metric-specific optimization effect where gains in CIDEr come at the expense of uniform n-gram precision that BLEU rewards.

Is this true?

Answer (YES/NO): NO